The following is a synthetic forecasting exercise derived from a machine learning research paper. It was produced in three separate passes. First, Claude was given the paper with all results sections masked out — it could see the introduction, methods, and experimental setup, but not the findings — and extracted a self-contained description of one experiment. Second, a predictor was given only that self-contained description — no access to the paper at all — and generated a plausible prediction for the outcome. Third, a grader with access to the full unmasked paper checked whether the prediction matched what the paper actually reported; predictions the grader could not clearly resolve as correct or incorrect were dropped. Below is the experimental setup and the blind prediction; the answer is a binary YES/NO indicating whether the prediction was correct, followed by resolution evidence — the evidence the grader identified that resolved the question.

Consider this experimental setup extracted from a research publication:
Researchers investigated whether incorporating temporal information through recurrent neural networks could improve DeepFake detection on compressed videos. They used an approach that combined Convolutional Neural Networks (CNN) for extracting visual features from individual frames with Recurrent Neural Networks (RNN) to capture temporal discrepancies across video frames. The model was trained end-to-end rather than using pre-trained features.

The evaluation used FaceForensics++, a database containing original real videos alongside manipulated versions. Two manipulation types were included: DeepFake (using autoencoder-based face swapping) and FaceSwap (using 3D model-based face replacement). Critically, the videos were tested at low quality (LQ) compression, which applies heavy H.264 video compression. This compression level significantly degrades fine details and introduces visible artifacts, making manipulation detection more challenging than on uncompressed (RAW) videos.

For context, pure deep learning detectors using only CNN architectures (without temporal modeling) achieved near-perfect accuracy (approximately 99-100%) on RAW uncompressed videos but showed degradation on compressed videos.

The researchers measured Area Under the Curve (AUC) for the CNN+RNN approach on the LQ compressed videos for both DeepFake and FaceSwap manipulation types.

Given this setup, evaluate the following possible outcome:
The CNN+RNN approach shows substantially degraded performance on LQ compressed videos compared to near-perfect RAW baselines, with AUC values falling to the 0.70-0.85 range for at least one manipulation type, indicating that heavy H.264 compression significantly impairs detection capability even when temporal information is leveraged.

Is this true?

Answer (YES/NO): NO